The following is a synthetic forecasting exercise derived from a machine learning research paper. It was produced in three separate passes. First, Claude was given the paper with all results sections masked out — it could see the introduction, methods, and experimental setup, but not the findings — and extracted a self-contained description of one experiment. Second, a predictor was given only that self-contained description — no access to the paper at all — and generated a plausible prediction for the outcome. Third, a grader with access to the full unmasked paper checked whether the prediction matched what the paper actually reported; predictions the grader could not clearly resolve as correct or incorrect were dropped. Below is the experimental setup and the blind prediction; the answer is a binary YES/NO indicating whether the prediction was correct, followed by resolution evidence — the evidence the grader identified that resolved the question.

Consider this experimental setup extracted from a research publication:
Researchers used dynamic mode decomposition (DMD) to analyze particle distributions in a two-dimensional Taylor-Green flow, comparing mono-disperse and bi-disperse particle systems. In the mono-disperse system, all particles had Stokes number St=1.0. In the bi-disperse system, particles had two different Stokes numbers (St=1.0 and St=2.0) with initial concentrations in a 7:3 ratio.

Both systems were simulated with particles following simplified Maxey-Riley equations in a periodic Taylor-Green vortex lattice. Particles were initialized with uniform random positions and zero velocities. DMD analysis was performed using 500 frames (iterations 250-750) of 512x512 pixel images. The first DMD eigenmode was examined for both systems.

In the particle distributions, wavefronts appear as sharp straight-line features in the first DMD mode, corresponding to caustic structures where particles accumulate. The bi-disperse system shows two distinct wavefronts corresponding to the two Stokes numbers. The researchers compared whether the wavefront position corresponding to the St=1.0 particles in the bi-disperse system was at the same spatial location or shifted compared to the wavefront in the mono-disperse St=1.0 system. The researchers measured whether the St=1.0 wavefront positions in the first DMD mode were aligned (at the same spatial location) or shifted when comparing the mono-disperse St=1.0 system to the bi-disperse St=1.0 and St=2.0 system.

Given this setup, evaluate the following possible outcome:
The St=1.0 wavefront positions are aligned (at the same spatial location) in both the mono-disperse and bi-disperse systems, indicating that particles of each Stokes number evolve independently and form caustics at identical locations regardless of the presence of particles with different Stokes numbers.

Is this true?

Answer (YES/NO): YES